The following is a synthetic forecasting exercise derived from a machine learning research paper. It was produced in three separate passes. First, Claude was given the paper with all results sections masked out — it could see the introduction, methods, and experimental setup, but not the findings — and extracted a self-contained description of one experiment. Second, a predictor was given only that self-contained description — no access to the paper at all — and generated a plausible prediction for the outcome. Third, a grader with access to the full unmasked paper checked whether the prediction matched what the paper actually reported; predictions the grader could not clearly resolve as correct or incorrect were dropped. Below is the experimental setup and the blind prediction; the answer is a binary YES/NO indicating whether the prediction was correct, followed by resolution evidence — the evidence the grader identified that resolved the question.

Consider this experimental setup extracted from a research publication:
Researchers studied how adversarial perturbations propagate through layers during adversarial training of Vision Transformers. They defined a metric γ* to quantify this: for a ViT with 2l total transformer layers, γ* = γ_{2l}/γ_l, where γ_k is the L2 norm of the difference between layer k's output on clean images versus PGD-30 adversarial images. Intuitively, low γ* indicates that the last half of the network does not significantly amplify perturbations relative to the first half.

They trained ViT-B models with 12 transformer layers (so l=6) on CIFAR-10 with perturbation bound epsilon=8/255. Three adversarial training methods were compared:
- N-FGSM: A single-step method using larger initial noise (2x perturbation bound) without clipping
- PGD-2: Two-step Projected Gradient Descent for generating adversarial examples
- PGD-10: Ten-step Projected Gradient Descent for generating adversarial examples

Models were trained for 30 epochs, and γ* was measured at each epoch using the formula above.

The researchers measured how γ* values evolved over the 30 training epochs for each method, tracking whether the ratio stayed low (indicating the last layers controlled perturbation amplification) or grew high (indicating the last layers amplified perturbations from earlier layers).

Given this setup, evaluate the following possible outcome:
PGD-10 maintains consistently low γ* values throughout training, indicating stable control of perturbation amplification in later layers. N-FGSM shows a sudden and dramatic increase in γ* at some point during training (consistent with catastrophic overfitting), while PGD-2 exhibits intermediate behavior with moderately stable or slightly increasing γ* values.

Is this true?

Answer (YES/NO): NO